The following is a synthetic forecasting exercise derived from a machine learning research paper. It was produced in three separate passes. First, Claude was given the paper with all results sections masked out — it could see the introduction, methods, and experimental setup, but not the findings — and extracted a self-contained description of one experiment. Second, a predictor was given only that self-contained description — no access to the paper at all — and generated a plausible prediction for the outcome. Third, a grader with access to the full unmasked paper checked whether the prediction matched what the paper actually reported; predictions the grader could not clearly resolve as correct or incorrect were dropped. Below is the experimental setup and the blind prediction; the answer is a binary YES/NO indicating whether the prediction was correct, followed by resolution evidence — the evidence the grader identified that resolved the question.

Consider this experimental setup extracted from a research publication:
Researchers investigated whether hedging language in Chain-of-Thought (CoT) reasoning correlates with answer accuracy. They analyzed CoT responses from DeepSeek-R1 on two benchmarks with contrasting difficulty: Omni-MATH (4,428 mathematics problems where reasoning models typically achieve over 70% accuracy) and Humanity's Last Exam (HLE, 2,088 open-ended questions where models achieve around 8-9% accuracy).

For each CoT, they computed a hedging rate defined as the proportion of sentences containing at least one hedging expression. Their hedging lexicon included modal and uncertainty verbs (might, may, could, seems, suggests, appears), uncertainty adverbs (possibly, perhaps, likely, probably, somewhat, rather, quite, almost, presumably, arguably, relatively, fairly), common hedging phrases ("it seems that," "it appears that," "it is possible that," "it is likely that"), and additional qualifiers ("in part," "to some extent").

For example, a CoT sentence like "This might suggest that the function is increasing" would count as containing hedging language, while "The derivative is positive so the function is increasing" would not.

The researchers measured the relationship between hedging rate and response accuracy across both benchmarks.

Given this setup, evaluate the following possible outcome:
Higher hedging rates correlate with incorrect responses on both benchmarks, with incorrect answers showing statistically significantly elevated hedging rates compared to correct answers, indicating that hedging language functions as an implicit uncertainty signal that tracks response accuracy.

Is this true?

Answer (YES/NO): YES